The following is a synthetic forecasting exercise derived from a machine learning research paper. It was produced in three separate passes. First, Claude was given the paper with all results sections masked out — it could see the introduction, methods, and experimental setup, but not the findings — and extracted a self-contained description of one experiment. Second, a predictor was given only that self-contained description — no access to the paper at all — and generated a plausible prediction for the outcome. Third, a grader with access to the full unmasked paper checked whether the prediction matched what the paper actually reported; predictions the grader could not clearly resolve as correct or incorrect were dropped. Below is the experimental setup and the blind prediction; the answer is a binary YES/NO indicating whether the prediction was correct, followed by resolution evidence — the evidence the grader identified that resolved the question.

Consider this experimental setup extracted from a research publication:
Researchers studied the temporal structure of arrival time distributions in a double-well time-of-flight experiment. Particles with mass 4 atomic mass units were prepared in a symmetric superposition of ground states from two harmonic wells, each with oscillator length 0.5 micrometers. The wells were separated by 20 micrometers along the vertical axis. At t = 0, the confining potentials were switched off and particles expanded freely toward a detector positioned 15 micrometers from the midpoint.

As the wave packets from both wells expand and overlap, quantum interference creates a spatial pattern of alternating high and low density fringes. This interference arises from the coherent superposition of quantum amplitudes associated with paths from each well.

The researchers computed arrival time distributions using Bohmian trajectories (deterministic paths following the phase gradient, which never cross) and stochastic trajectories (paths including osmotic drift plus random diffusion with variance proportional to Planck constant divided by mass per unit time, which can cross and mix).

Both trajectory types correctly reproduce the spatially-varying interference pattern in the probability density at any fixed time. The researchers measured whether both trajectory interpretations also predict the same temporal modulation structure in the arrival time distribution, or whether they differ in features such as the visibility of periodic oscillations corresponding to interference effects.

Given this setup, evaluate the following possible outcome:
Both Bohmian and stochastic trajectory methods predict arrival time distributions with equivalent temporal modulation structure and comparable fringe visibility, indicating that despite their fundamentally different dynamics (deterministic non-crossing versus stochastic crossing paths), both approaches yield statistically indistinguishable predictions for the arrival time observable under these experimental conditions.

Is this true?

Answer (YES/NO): NO